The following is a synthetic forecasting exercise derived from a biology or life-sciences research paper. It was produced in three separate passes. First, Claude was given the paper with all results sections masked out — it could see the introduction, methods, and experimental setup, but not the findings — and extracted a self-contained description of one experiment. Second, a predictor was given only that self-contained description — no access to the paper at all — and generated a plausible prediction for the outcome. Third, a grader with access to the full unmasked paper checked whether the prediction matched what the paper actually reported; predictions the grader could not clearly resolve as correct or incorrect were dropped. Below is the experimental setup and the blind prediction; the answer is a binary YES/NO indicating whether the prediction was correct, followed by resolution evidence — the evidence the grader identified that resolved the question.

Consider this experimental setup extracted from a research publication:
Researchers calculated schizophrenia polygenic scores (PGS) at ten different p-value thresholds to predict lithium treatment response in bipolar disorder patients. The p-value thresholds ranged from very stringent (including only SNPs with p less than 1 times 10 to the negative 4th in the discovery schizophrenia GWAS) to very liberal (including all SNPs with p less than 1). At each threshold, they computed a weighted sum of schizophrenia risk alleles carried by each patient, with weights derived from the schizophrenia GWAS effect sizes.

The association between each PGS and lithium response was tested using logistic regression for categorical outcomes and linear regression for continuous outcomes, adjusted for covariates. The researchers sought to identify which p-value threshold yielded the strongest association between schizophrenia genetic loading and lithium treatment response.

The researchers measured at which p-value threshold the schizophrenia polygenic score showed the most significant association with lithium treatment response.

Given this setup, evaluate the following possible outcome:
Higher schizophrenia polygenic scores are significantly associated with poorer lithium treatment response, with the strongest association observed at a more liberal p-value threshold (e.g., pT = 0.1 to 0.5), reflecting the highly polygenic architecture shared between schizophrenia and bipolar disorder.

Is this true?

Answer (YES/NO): NO